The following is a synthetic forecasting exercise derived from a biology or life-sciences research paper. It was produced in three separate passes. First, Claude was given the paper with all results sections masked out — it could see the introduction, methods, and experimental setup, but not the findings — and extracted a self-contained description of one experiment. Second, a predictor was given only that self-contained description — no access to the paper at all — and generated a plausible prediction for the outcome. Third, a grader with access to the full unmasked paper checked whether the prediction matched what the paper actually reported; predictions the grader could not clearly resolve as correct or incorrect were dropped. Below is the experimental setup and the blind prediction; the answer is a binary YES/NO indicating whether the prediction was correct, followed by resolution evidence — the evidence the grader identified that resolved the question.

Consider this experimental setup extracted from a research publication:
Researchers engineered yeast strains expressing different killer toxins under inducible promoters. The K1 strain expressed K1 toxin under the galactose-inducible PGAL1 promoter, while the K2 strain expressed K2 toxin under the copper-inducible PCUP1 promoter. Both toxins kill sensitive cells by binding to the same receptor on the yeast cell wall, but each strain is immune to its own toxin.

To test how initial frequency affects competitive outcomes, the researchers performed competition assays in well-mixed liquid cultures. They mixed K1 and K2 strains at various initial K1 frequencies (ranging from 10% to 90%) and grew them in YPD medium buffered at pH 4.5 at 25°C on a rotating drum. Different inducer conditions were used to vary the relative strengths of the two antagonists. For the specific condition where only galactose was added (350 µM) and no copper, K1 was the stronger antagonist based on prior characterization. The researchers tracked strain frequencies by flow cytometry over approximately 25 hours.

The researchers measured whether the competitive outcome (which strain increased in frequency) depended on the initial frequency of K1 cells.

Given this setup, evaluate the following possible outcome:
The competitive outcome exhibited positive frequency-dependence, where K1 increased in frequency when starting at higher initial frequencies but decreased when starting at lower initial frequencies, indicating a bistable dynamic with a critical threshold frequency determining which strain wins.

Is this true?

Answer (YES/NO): YES